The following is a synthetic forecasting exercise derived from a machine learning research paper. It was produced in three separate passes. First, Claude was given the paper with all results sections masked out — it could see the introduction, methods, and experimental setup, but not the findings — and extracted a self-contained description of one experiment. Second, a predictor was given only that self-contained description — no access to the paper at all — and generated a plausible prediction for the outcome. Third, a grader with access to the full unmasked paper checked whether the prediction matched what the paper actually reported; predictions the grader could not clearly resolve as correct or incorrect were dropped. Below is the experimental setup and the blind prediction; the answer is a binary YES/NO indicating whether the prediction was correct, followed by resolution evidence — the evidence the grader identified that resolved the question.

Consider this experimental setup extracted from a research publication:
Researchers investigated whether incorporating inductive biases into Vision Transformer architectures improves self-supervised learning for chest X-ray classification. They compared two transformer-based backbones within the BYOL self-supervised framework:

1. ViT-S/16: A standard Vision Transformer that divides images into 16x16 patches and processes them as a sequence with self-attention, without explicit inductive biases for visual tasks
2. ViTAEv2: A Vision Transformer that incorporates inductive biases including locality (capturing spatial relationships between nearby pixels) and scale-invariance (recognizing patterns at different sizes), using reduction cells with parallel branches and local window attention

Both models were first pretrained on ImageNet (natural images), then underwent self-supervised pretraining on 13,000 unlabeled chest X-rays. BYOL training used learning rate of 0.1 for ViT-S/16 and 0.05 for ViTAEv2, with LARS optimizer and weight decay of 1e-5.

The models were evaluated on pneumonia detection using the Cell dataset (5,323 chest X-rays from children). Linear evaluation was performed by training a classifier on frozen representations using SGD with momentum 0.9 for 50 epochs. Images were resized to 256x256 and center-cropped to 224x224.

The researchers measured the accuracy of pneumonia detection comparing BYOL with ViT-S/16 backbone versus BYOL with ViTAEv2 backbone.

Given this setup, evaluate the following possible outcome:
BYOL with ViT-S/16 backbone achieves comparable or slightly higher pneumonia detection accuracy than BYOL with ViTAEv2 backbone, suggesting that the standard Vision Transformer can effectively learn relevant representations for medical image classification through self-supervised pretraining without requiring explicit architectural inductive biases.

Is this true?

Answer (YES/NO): NO